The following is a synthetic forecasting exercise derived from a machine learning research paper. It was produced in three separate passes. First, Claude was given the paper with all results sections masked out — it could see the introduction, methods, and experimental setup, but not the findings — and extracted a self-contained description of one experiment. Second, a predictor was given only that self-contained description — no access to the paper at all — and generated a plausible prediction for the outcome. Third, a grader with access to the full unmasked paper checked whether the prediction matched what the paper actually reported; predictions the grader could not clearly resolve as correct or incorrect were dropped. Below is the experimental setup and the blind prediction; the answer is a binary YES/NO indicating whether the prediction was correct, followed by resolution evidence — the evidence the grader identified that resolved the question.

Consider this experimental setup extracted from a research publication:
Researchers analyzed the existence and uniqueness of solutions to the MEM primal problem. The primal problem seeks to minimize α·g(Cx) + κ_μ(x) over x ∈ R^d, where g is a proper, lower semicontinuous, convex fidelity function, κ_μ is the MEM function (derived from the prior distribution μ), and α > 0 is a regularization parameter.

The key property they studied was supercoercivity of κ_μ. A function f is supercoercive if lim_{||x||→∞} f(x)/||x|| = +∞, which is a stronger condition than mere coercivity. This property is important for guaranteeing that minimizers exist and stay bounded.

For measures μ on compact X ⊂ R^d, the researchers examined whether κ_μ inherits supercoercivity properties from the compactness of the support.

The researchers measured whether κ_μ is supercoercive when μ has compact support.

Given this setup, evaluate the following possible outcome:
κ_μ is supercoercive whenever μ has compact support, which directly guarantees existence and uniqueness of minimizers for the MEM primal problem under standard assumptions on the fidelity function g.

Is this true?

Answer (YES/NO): YES